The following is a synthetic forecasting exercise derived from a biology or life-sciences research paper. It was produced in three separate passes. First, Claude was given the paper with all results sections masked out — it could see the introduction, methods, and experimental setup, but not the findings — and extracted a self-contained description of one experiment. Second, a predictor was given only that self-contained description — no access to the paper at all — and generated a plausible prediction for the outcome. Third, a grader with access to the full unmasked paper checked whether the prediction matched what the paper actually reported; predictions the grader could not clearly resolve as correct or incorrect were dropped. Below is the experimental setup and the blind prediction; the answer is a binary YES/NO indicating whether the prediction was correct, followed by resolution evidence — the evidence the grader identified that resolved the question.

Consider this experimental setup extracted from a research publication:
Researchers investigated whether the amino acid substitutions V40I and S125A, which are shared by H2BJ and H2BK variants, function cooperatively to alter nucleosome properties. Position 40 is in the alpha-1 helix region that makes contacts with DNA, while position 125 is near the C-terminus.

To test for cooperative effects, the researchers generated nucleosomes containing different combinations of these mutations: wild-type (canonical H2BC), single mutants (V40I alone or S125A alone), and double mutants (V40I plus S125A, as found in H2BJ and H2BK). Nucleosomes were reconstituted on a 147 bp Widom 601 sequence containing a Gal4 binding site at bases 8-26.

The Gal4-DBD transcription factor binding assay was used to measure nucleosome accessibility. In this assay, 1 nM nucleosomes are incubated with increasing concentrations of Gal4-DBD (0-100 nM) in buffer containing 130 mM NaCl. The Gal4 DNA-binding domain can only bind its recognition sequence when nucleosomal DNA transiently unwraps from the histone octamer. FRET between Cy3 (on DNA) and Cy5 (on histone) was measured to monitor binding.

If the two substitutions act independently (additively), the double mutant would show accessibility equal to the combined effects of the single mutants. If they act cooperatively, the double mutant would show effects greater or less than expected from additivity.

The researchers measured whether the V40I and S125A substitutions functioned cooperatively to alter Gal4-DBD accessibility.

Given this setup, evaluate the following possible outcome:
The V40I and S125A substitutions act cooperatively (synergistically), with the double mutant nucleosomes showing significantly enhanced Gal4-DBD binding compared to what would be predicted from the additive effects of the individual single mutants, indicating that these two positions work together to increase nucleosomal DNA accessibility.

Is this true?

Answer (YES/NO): NO